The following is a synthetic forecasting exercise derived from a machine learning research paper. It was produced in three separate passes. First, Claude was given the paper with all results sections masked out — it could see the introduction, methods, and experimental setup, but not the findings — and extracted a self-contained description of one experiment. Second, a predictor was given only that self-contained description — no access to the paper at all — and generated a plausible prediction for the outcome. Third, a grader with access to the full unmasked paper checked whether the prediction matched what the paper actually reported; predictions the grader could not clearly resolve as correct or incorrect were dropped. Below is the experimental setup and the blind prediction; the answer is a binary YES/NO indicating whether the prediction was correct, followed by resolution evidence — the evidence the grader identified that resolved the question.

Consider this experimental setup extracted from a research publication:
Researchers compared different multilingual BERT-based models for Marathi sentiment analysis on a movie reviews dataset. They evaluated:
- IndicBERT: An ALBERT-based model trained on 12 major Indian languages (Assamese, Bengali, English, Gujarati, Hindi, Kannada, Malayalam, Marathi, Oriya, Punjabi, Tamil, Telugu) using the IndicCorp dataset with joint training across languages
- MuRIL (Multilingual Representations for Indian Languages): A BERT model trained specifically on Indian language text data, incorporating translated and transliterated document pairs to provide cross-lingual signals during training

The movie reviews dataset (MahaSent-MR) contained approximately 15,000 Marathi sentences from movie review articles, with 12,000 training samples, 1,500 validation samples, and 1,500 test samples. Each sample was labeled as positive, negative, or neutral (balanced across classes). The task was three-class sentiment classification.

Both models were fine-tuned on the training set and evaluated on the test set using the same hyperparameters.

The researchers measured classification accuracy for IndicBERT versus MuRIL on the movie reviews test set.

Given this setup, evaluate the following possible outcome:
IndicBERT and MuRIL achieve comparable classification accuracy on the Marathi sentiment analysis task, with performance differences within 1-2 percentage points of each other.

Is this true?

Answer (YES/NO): NO